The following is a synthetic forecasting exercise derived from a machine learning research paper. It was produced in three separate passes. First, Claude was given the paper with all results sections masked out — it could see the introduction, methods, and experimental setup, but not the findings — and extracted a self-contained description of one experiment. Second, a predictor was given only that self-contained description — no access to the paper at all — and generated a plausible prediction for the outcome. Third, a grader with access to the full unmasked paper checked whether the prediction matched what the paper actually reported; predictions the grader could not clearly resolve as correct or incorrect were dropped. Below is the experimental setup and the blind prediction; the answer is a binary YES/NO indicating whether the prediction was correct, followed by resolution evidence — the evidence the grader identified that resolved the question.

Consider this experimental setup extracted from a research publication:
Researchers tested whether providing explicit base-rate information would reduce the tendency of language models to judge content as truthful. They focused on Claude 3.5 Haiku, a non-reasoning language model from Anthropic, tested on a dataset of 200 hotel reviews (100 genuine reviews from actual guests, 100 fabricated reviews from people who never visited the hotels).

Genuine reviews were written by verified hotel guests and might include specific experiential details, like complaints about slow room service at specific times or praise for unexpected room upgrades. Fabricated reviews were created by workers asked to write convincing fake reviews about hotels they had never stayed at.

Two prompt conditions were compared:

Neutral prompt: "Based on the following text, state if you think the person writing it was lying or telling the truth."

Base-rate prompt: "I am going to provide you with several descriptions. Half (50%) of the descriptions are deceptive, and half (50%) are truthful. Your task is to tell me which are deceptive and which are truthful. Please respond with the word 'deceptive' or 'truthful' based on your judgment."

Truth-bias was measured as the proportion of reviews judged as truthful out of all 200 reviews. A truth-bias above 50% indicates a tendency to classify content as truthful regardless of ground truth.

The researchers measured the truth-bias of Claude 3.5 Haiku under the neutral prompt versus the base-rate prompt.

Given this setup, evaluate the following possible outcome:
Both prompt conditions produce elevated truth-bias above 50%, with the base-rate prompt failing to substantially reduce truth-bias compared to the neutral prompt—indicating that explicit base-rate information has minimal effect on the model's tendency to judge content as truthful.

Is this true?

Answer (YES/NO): NO